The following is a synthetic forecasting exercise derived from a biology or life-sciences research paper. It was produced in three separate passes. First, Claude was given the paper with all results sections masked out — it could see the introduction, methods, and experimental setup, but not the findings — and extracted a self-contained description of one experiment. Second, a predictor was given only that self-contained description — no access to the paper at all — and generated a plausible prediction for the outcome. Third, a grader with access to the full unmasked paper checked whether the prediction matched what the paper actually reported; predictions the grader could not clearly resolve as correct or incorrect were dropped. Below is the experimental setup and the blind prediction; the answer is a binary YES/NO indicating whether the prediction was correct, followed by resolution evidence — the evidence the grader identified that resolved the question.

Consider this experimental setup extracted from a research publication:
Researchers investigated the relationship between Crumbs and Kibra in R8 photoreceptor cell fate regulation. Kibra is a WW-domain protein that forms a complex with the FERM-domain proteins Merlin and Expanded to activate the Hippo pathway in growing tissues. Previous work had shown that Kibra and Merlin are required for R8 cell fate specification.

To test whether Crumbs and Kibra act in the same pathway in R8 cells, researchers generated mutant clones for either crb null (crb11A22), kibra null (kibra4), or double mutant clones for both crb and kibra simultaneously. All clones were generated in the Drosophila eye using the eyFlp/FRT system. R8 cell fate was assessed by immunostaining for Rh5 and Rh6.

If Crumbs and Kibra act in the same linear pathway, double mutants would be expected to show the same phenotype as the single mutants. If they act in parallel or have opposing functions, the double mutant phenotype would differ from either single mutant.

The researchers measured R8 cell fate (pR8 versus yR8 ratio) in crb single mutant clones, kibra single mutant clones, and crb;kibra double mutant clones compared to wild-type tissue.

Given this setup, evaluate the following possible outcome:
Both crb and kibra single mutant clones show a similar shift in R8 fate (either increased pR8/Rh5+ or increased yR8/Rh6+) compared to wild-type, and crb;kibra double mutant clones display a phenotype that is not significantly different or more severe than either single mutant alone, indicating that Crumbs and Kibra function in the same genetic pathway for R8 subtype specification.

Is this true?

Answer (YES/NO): NO